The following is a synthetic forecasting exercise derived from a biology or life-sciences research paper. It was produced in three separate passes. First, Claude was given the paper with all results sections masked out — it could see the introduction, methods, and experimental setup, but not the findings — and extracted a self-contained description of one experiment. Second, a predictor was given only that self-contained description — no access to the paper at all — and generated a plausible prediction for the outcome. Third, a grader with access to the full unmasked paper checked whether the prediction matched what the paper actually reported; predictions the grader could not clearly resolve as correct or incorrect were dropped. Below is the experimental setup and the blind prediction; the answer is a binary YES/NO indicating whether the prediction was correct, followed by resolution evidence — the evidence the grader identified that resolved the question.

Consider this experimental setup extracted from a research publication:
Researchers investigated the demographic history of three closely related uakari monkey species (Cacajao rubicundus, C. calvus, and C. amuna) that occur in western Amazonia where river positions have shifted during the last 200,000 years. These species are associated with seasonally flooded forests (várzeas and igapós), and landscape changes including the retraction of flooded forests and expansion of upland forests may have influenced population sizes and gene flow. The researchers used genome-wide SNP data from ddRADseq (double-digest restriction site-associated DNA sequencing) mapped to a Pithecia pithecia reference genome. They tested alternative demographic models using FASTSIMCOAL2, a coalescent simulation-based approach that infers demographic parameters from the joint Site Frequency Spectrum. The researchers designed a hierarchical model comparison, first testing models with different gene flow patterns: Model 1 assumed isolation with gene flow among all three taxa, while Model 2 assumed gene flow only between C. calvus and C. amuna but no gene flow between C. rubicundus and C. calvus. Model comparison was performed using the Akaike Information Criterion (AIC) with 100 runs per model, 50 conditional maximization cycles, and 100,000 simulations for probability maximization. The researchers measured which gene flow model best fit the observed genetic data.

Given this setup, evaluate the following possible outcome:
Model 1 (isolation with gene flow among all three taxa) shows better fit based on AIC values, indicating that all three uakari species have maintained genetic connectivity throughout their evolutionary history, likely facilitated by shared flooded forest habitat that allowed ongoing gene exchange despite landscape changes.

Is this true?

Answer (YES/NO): NO